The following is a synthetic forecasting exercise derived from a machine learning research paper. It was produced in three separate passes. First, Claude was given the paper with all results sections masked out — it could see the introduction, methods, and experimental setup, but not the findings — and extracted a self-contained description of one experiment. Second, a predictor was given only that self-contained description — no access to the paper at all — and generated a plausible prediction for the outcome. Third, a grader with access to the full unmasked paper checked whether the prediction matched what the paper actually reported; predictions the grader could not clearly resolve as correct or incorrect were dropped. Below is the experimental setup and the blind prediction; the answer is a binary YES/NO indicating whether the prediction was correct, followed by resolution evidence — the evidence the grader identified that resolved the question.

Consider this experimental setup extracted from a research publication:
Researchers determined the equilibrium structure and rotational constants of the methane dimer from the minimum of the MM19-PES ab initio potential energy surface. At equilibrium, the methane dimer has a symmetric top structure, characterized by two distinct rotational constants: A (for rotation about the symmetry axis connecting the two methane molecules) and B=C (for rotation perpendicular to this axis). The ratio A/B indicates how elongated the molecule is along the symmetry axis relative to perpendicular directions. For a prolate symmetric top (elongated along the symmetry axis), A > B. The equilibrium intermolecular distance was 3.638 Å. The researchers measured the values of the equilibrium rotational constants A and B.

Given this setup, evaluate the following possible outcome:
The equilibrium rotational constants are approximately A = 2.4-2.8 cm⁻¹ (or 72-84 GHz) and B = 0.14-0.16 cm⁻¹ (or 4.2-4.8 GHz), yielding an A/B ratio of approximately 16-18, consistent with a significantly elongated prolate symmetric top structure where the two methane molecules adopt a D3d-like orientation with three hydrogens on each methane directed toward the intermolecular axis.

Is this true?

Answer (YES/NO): YES